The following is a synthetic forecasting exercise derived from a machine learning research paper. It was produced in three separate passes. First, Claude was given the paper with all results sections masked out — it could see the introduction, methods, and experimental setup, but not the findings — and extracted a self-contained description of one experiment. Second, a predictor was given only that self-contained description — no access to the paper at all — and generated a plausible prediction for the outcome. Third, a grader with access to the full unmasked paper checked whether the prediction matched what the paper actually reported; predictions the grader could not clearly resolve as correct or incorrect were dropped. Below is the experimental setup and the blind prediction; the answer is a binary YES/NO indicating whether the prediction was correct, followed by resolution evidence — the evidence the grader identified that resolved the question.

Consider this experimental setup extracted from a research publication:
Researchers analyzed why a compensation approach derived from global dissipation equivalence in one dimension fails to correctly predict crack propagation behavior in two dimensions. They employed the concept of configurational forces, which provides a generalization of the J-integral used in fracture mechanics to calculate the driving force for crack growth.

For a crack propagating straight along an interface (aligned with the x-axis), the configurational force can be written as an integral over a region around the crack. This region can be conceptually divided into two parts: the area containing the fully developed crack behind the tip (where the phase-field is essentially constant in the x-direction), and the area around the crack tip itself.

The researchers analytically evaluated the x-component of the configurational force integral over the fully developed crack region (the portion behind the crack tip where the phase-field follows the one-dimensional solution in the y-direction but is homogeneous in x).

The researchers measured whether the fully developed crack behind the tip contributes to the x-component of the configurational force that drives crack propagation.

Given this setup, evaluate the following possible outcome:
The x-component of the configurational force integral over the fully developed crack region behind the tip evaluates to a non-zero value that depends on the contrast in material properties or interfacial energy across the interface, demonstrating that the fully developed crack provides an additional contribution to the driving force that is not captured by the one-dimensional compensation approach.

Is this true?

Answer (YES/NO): NO